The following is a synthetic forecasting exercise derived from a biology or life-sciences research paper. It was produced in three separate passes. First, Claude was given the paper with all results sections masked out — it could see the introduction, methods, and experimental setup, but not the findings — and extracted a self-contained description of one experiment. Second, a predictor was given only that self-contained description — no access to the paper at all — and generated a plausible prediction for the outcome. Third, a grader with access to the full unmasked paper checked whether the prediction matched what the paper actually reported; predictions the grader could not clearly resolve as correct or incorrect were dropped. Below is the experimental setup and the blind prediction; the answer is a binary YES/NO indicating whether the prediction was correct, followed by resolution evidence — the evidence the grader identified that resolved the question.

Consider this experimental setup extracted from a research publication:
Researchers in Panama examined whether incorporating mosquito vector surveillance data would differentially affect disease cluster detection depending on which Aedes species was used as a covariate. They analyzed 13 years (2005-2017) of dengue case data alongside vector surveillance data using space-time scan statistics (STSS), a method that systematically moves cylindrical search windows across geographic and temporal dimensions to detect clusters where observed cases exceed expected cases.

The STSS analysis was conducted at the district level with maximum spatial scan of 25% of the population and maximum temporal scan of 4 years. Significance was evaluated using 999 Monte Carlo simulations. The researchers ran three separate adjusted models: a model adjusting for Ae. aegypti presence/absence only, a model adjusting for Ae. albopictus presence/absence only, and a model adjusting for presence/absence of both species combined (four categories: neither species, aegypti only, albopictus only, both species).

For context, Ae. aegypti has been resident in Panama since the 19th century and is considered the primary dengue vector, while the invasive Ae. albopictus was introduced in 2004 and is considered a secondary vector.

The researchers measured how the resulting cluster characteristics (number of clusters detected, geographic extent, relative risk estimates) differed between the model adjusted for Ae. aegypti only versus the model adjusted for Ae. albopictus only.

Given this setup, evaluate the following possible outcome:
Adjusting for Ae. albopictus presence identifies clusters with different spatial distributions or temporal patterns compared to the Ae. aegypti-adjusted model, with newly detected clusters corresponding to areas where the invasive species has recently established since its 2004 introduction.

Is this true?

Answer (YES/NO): NO